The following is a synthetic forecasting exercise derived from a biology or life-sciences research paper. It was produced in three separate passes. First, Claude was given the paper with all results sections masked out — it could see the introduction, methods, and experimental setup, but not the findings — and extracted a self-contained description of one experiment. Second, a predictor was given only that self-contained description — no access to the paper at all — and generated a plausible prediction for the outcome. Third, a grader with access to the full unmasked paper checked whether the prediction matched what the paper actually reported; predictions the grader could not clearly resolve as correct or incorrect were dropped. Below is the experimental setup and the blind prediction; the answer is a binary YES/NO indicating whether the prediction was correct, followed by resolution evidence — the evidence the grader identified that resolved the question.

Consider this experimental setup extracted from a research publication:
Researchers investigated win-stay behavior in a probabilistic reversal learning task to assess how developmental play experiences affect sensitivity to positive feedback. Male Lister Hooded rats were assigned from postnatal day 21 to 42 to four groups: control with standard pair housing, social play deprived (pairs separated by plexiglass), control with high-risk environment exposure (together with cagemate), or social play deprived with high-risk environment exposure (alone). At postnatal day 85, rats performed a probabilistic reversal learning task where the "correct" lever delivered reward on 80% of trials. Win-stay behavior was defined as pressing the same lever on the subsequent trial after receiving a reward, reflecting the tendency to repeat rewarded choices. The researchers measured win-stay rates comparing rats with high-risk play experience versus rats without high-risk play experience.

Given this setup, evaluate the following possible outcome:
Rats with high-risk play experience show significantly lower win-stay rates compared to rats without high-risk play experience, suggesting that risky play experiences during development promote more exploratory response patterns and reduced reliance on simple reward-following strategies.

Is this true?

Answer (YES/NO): NO